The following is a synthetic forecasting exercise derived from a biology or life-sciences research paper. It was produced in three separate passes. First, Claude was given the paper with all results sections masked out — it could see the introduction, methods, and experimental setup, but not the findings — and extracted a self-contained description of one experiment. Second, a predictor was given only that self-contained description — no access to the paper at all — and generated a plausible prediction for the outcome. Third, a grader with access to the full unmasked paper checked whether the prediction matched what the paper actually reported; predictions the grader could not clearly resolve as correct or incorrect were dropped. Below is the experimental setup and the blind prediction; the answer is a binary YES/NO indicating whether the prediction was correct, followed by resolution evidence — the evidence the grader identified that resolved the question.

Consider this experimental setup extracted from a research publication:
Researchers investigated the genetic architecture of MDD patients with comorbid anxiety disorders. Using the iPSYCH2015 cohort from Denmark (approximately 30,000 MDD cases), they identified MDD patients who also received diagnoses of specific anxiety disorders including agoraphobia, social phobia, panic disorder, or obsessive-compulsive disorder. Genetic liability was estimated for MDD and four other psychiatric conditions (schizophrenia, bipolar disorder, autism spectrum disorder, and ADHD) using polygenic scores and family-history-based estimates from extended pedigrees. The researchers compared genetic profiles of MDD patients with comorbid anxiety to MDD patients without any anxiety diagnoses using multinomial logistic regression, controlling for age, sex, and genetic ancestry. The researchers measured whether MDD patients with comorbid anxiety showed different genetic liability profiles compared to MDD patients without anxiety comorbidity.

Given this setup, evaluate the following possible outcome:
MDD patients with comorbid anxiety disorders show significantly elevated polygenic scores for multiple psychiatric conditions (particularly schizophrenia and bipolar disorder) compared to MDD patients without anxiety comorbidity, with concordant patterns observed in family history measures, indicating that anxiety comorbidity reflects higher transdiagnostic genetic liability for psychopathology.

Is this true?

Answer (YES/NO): NO